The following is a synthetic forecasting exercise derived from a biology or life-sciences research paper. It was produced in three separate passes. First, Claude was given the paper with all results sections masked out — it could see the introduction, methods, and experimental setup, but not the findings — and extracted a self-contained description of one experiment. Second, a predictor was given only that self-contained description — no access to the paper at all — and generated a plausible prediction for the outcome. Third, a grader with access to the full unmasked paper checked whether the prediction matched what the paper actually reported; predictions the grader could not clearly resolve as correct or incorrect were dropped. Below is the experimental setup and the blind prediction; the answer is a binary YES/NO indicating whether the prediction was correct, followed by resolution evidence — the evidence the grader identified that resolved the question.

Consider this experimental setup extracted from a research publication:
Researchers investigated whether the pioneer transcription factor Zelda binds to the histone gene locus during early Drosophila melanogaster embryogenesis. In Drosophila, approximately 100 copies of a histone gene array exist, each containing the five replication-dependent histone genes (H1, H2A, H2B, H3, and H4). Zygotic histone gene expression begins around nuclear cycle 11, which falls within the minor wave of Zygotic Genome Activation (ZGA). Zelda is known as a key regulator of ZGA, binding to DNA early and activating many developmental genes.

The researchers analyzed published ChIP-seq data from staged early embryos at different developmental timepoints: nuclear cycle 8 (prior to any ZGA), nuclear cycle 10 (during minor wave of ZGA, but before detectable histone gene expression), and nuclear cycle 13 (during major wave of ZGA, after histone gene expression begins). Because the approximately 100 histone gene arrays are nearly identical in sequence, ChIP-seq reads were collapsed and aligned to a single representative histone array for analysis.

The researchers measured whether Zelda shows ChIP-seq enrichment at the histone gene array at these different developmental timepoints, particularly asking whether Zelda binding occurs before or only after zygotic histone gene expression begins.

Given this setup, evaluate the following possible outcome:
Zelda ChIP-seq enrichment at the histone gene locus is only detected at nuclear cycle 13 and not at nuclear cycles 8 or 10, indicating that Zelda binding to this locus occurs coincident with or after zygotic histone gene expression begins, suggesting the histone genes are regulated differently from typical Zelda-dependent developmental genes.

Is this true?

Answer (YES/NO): NO